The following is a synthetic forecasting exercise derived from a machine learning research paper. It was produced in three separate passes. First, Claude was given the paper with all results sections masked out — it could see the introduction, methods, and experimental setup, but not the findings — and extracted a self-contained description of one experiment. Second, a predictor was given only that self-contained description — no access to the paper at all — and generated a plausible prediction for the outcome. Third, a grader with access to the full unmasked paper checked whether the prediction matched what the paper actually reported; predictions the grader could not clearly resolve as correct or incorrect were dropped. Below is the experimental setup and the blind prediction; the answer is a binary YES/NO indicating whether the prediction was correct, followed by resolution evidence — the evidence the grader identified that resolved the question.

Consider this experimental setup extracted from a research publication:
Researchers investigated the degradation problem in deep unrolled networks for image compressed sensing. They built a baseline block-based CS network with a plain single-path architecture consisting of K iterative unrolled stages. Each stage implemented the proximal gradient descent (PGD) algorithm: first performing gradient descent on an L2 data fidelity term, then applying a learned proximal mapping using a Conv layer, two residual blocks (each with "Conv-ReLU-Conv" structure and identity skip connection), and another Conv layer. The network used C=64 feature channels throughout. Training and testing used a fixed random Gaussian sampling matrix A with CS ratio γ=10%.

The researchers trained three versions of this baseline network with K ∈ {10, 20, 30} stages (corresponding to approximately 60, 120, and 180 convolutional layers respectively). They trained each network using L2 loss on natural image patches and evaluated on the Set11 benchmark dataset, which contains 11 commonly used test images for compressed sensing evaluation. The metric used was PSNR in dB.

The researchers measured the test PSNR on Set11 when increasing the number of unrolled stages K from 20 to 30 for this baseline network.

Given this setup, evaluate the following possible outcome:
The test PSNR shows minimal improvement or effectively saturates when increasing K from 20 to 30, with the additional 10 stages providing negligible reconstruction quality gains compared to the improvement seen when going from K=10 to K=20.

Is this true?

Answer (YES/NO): NO